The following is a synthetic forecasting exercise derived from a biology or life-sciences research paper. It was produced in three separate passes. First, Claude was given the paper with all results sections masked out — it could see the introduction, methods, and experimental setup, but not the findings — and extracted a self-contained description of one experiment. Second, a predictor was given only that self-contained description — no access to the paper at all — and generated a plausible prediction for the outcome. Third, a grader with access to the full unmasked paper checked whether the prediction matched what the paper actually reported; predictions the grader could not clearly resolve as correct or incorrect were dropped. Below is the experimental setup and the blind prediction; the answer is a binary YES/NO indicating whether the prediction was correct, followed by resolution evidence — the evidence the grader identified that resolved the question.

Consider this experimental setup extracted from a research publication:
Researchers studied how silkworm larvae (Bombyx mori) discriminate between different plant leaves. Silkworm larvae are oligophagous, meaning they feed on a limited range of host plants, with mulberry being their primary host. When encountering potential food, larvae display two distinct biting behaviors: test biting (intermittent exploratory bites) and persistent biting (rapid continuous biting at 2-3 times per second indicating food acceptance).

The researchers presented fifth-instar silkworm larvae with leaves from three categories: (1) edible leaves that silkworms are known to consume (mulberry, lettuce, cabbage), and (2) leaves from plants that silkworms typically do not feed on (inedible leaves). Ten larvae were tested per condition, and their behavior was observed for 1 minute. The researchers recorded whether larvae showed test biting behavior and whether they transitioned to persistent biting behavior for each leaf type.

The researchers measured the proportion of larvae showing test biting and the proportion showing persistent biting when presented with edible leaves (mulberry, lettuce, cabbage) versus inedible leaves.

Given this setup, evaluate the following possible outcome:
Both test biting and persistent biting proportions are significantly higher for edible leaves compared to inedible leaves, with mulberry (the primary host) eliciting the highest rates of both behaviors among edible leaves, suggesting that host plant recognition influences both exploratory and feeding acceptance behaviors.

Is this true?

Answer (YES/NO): YES